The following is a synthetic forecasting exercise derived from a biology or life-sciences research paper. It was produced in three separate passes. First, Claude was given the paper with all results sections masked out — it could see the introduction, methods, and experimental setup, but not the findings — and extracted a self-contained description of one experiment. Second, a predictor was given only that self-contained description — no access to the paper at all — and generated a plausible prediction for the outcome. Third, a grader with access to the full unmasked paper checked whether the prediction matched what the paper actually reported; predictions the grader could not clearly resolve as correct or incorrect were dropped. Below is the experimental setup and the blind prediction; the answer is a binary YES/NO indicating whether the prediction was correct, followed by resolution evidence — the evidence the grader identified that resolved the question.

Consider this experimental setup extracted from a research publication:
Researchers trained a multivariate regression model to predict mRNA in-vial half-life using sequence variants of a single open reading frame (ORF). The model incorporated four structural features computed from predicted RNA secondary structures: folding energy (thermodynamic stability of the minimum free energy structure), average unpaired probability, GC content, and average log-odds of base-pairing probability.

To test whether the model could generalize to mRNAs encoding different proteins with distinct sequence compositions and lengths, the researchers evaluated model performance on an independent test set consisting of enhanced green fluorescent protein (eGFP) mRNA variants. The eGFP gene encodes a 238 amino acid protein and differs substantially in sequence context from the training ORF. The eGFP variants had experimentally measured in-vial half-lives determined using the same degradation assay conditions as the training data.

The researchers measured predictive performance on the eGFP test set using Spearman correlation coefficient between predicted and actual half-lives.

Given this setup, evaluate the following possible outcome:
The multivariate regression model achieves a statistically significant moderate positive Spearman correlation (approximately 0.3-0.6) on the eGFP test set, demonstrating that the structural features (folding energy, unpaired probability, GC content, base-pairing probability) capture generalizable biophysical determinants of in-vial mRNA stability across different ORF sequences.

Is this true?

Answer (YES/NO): NO